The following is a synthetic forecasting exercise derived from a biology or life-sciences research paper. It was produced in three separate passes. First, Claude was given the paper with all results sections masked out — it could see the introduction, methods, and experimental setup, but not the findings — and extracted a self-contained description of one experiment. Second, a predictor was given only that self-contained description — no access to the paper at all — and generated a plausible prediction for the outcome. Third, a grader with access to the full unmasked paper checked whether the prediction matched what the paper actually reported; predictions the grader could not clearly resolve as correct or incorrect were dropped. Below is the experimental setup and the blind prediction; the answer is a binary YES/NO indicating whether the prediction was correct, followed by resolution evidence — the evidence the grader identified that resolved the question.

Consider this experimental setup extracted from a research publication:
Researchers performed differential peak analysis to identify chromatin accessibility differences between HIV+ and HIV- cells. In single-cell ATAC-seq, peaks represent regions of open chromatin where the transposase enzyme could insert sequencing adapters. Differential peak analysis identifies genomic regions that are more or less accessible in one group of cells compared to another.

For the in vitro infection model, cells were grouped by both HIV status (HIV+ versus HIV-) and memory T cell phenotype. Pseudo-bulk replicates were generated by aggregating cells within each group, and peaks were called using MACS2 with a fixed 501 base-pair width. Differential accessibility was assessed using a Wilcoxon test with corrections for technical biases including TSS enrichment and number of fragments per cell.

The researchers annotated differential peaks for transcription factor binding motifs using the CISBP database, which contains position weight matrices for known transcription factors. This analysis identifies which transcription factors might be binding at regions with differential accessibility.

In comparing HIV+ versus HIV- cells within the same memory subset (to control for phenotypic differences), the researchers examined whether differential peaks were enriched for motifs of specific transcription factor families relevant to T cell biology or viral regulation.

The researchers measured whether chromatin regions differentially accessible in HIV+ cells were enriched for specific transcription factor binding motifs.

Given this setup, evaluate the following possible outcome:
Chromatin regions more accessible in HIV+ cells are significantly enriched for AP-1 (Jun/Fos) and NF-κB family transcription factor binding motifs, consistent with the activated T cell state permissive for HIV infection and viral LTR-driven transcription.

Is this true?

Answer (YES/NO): NO